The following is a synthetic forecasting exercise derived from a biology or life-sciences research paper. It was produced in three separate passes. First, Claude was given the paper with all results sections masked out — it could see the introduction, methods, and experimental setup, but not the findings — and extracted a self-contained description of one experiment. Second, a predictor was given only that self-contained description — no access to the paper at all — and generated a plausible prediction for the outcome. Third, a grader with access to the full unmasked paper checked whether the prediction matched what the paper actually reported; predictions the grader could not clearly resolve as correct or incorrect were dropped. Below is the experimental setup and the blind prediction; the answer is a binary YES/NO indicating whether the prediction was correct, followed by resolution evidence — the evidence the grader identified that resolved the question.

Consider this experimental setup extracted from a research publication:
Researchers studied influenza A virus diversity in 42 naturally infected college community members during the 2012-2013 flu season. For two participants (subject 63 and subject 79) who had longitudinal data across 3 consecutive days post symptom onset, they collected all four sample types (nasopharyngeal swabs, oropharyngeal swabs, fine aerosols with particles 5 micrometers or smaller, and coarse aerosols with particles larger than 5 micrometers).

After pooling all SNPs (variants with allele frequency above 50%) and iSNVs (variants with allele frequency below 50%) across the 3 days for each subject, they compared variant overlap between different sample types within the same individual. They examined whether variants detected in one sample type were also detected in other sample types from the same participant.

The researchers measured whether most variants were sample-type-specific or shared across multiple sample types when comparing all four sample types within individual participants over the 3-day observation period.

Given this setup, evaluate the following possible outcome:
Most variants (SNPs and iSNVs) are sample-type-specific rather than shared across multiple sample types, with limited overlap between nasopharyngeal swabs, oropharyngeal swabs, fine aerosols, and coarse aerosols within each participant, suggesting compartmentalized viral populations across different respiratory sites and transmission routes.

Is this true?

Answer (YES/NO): NO